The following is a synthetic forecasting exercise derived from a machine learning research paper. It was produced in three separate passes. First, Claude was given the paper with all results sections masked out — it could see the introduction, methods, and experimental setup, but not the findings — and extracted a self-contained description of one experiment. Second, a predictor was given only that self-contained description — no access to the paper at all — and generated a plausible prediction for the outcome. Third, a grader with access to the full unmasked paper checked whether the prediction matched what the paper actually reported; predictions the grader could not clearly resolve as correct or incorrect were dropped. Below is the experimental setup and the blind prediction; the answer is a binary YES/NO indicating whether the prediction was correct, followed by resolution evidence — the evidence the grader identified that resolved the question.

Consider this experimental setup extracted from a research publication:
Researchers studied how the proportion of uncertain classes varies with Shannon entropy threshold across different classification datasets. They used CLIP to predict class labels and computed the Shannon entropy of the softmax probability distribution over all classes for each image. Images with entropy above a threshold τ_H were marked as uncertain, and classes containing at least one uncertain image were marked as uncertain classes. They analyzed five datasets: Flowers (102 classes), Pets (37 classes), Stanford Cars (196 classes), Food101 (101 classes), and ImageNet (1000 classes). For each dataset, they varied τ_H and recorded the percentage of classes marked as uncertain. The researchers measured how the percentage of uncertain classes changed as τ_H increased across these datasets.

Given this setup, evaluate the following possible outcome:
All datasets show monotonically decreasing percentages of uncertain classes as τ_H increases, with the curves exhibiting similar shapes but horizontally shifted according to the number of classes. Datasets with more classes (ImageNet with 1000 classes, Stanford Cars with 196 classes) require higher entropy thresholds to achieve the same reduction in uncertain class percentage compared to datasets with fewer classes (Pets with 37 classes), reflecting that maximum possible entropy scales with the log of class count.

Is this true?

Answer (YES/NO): NO